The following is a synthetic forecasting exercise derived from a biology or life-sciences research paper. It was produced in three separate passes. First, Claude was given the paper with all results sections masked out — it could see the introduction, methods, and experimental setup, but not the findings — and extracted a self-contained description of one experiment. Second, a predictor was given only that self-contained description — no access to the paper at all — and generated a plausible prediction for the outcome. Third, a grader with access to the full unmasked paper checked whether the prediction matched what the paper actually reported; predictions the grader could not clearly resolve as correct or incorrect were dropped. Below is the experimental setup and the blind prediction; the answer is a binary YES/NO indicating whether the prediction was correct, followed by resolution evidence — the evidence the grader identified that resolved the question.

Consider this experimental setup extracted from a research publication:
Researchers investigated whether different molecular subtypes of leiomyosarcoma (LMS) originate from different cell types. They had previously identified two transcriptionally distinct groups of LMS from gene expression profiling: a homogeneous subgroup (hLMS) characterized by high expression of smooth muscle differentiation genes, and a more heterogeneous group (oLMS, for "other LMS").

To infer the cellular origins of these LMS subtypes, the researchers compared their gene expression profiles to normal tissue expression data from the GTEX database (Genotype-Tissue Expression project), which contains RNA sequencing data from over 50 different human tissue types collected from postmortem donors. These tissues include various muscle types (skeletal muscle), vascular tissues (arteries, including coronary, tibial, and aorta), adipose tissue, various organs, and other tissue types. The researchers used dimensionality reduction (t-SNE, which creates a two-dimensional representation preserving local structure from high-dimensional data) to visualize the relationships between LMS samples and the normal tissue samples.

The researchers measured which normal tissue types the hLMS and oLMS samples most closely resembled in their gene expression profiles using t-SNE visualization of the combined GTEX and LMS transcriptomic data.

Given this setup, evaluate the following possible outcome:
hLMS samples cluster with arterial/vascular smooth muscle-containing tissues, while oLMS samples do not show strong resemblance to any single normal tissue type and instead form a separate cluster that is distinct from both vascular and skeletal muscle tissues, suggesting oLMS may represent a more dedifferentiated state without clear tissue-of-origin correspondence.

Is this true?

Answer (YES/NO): NO